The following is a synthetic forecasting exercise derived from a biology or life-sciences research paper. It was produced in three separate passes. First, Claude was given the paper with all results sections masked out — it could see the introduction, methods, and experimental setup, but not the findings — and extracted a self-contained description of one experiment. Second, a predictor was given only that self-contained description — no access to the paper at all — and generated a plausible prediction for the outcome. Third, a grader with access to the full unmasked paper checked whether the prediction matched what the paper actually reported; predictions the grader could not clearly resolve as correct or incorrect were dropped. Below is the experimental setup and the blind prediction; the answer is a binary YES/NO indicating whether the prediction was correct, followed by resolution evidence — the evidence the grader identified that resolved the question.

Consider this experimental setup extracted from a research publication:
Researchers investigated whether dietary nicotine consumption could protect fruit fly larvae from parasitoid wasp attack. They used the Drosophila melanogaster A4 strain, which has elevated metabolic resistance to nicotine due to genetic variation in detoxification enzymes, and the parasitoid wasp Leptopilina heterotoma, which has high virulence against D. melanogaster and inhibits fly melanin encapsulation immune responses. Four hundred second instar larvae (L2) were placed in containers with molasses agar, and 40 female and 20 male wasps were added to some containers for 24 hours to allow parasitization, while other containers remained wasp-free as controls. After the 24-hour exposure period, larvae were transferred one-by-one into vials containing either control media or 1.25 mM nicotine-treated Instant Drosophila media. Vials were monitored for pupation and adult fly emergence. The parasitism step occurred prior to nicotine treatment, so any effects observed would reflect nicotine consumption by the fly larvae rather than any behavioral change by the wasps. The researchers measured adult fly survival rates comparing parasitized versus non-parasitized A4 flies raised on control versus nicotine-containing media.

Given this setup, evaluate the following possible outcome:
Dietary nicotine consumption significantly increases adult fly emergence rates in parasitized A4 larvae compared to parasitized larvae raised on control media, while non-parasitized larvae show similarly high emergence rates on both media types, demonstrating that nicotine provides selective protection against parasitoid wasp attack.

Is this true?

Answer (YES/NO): NO